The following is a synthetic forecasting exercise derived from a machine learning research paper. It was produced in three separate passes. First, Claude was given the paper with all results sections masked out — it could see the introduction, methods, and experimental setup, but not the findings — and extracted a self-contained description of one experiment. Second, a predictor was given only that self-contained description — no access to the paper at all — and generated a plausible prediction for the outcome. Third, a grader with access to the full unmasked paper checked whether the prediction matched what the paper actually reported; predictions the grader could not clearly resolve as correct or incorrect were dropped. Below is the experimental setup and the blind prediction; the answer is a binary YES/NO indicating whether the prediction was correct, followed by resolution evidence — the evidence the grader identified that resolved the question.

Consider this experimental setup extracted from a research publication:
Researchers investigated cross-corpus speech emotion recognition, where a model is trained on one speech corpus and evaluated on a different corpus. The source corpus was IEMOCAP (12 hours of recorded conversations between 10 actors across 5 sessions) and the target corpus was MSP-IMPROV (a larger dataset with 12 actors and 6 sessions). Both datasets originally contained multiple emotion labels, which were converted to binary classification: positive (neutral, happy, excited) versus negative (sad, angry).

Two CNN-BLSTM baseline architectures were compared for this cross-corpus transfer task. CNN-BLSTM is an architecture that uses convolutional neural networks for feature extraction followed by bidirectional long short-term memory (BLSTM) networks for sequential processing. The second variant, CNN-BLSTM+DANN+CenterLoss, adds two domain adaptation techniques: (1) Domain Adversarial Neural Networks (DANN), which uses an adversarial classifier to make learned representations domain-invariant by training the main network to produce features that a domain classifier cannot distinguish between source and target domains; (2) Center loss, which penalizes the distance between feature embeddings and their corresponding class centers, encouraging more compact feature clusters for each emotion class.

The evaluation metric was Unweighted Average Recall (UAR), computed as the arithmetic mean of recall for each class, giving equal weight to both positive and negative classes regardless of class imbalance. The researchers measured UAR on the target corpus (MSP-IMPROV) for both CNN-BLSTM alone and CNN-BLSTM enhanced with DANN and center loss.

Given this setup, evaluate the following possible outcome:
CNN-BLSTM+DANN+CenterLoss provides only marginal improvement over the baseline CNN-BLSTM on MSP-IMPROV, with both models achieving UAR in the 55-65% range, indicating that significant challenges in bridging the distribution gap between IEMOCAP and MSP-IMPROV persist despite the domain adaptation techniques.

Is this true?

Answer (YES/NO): NO